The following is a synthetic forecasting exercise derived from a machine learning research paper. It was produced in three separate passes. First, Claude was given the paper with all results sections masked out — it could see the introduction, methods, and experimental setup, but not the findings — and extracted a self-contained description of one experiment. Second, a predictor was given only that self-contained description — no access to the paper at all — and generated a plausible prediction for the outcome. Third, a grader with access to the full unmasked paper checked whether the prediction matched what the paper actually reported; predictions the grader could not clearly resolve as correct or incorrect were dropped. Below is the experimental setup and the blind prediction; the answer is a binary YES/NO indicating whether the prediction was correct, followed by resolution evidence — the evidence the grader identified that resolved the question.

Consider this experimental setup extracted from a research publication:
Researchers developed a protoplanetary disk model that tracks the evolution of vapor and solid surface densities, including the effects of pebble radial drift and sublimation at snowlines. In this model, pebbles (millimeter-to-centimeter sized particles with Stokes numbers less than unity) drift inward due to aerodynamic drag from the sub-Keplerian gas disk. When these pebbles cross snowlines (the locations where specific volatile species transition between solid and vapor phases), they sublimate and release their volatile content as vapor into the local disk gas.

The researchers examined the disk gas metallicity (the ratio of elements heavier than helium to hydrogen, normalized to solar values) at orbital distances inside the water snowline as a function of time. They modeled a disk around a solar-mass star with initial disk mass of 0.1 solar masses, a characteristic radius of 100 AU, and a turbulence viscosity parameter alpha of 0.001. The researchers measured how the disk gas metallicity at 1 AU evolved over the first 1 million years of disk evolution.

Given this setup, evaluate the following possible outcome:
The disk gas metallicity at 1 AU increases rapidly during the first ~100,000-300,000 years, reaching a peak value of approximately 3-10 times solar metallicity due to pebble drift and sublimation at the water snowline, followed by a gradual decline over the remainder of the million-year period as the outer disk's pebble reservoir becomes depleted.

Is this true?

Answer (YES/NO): NO